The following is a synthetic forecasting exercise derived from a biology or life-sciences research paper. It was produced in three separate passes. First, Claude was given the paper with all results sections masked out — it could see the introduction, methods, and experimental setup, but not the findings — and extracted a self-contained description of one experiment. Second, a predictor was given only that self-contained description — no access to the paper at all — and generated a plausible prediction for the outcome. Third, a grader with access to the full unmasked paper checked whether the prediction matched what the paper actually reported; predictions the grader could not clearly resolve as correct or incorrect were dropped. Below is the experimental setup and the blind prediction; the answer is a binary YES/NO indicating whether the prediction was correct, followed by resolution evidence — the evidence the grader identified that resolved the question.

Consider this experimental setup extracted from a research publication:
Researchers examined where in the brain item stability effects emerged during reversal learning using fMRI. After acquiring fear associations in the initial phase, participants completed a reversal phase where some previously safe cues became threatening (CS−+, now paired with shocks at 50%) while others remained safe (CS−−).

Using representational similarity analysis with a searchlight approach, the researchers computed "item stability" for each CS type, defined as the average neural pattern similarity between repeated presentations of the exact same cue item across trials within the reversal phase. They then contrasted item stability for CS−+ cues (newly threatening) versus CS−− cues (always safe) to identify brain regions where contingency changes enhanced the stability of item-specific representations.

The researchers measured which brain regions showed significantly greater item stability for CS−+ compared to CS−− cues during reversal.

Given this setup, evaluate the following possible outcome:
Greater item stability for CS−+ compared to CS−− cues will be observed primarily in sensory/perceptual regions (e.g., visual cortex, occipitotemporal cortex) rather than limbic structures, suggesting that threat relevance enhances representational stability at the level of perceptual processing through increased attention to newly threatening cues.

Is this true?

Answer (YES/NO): NO